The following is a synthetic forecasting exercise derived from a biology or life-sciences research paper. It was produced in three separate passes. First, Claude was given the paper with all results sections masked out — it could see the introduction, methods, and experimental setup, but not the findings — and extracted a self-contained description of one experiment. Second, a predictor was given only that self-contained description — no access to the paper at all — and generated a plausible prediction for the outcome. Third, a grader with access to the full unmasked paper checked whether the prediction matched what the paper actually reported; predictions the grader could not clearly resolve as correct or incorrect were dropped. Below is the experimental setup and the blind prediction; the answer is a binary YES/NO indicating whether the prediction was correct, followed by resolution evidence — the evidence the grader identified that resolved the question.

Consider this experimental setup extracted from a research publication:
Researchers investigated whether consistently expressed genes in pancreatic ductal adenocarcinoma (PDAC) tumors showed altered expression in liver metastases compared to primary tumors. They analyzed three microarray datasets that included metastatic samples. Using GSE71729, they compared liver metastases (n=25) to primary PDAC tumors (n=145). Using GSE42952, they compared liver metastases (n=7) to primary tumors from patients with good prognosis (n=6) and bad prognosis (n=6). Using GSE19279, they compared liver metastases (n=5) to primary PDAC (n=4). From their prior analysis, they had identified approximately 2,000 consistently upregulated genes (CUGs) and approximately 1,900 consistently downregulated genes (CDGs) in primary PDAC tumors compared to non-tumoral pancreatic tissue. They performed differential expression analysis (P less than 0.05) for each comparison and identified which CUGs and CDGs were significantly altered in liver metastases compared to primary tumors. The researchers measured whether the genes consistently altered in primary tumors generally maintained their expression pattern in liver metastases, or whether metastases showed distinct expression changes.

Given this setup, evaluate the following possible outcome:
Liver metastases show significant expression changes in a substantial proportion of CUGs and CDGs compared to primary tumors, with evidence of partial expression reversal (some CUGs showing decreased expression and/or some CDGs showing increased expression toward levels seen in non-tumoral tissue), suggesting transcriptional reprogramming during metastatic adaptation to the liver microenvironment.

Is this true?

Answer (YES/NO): NO